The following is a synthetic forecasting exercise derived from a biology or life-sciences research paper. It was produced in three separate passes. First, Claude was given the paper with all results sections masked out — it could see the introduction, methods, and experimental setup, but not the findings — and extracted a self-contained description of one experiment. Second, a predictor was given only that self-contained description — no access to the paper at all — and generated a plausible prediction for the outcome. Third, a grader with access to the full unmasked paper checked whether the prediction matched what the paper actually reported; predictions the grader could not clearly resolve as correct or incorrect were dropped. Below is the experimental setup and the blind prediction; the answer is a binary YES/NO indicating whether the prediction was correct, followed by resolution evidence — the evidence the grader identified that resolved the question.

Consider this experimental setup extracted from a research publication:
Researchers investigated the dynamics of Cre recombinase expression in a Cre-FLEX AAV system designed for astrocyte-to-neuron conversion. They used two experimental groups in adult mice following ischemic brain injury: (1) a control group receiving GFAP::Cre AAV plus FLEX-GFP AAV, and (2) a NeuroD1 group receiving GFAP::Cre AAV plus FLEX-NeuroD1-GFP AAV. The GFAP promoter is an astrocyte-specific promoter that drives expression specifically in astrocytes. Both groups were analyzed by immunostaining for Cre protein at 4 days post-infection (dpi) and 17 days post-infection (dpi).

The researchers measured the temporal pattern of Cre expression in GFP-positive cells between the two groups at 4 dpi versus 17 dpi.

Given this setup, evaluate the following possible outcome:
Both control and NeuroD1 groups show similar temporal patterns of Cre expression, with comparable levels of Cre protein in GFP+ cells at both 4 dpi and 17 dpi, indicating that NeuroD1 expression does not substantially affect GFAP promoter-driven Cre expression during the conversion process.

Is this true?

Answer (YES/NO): NO